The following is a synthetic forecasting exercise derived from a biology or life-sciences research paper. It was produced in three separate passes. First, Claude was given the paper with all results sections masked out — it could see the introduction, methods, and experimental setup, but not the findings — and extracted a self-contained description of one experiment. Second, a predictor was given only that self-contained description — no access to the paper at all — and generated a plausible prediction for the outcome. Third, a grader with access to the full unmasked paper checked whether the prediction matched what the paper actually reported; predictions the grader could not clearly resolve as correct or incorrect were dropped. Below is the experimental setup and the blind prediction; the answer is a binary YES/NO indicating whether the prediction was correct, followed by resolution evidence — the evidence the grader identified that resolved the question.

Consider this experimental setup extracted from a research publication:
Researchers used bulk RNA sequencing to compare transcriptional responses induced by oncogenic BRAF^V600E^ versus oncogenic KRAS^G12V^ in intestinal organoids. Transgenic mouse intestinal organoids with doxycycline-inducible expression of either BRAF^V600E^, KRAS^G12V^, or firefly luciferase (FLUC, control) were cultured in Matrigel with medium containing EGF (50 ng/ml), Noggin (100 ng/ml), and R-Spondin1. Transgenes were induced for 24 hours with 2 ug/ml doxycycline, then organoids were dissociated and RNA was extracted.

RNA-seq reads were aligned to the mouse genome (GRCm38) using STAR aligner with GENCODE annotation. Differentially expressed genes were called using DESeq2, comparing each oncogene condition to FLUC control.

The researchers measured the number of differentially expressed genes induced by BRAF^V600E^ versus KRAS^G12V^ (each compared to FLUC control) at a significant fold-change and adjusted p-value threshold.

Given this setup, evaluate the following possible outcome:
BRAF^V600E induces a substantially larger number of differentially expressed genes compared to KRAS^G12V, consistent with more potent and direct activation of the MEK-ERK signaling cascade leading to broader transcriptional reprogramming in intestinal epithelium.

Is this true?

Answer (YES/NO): YES